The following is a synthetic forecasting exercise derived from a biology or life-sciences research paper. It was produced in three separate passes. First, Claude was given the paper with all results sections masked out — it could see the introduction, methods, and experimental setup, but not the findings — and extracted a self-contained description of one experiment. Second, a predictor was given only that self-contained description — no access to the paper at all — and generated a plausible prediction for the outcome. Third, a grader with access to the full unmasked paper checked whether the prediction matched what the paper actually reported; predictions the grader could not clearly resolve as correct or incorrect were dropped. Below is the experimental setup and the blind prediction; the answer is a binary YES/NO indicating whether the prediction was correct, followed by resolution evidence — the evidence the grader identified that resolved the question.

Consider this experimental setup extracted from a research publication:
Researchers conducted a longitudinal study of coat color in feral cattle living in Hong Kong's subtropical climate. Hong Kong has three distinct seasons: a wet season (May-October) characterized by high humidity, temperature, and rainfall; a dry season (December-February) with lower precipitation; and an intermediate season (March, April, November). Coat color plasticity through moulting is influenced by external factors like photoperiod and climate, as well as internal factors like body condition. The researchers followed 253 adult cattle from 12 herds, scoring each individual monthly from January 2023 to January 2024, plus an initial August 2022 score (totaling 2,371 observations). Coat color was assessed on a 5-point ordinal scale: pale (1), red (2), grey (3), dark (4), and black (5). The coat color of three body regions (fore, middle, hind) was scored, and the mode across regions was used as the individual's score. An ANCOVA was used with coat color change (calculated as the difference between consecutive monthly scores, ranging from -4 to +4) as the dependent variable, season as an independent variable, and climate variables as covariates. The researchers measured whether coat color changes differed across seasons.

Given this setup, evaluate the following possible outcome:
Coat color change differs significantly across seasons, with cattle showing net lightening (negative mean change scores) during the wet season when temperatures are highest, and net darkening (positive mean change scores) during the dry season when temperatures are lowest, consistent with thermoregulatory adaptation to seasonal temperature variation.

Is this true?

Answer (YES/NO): YES